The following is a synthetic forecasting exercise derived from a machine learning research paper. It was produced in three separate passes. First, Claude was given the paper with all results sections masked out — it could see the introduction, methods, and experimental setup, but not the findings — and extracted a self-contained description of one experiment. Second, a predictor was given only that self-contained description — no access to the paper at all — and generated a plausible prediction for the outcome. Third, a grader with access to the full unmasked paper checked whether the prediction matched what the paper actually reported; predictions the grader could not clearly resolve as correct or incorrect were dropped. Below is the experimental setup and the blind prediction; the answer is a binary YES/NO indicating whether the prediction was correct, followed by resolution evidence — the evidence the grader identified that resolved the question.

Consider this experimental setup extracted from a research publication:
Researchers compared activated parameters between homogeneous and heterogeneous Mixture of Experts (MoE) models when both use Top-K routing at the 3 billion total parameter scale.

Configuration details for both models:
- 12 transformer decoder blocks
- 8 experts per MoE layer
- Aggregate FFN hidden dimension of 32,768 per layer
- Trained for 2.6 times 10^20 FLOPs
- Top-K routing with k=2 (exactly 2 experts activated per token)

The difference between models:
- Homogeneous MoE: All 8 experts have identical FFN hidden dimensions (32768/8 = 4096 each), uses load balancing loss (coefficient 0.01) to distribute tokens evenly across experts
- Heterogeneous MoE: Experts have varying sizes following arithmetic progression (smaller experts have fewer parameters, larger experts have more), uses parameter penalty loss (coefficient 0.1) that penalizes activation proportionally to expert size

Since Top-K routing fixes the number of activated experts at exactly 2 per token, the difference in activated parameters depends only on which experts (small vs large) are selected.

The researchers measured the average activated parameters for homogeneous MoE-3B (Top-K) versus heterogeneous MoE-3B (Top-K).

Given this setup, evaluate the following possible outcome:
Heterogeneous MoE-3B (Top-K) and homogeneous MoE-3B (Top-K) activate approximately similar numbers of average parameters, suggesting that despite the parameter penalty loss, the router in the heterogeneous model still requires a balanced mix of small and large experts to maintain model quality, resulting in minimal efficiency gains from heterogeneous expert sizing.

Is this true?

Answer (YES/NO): NO